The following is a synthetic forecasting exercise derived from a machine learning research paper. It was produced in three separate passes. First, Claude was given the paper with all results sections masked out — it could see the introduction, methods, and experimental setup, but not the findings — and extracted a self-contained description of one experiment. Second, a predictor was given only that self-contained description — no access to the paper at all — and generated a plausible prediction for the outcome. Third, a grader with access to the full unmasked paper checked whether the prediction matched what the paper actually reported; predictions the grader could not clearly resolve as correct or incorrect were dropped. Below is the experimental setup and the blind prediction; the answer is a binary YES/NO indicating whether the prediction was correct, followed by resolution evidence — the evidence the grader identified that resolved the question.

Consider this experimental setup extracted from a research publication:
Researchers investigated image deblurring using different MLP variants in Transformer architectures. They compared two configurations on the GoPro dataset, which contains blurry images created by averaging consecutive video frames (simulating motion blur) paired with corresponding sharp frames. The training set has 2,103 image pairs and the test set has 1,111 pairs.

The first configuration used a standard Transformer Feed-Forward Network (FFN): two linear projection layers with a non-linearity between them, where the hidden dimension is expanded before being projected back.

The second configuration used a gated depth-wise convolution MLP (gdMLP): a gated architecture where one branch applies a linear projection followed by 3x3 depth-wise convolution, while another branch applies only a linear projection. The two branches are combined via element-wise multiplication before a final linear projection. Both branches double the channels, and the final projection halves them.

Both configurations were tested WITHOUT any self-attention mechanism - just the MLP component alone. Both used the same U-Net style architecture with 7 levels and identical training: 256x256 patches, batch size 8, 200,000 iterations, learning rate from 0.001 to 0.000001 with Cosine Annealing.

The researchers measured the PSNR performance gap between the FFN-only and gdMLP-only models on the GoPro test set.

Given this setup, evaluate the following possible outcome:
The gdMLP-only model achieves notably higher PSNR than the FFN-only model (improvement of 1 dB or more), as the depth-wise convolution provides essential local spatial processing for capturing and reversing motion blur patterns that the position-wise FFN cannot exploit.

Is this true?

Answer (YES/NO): YES